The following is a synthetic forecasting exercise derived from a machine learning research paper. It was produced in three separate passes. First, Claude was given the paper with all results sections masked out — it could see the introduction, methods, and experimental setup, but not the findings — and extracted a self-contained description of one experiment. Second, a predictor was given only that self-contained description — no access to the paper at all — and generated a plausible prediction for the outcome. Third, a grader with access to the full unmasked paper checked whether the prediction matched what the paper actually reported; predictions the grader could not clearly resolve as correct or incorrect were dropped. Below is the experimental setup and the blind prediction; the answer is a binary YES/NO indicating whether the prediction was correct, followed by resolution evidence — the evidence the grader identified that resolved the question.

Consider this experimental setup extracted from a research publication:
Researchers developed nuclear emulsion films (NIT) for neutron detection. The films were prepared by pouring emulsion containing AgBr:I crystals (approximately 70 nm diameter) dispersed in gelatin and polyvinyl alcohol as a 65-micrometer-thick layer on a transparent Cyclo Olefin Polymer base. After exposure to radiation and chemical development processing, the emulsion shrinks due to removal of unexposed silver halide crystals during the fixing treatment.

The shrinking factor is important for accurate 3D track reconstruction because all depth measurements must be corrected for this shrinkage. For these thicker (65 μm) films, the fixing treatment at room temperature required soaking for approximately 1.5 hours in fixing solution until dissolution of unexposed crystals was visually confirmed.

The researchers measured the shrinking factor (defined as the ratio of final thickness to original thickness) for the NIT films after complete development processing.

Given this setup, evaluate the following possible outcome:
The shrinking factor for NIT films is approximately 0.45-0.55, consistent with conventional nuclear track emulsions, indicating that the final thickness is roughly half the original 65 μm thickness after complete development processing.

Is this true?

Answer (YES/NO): NO